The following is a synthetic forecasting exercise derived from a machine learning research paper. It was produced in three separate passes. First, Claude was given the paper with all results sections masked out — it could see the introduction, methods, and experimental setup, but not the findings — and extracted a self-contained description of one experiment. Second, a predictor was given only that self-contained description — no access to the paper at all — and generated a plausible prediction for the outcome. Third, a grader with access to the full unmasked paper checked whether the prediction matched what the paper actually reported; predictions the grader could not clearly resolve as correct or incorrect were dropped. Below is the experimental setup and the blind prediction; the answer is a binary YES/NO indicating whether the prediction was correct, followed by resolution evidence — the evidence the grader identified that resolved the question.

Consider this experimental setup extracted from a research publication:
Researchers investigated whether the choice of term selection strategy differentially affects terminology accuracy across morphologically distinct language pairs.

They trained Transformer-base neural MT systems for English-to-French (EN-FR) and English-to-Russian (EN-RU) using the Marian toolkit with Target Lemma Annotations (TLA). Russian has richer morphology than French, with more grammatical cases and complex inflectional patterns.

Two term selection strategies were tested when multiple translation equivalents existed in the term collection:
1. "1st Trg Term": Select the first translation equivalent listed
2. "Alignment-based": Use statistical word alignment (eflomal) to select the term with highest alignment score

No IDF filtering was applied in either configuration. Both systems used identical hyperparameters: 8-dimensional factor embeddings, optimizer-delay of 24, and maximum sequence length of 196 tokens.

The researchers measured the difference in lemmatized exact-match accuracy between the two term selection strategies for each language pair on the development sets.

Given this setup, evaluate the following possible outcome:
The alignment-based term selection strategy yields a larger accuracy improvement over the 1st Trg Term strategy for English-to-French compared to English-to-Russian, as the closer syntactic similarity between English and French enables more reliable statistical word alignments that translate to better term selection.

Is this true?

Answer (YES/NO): NO